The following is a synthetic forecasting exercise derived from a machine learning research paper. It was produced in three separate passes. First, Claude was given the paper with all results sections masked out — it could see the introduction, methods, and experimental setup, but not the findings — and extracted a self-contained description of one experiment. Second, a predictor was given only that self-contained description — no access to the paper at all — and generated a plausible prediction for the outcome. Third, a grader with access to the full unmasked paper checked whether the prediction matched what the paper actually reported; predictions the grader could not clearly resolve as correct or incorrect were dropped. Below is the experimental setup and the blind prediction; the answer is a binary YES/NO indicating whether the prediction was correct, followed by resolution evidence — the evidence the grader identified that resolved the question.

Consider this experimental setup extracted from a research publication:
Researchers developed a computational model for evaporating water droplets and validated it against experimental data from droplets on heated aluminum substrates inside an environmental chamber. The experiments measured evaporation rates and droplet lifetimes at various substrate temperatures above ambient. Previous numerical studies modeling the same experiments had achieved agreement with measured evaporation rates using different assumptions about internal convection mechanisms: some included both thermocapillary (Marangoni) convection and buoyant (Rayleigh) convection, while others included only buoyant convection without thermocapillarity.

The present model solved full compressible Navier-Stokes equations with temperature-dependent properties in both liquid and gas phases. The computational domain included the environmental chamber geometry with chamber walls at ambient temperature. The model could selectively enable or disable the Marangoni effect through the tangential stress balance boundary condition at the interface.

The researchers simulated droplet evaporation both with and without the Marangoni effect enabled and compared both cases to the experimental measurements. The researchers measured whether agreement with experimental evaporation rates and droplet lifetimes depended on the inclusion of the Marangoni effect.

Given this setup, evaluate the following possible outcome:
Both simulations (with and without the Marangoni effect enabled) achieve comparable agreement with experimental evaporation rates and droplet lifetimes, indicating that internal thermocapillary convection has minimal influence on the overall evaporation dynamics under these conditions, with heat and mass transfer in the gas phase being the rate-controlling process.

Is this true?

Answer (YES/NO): NO